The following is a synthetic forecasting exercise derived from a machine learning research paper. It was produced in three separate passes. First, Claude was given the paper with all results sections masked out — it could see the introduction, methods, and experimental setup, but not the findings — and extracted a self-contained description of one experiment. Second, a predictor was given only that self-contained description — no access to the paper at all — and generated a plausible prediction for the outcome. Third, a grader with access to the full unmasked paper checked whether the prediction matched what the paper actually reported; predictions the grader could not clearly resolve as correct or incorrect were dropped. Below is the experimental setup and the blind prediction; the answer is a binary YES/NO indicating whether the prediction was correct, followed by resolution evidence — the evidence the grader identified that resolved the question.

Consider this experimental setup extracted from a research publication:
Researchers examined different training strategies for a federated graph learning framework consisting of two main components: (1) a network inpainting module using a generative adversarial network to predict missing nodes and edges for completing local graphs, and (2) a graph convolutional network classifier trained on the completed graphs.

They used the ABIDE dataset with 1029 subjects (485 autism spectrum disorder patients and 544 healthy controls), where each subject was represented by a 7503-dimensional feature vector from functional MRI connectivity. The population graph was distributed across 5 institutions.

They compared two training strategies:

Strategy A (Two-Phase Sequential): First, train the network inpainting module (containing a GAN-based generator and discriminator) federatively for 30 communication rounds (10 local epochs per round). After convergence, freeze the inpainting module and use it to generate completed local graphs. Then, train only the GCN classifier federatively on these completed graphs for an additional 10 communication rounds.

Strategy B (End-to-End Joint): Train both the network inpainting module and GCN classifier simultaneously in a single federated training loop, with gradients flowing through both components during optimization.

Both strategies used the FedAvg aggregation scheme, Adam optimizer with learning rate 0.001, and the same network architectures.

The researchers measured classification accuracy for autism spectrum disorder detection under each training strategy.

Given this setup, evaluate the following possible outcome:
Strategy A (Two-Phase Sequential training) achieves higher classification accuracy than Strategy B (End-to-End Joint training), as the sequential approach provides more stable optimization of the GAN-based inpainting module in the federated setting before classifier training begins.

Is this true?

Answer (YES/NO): YES